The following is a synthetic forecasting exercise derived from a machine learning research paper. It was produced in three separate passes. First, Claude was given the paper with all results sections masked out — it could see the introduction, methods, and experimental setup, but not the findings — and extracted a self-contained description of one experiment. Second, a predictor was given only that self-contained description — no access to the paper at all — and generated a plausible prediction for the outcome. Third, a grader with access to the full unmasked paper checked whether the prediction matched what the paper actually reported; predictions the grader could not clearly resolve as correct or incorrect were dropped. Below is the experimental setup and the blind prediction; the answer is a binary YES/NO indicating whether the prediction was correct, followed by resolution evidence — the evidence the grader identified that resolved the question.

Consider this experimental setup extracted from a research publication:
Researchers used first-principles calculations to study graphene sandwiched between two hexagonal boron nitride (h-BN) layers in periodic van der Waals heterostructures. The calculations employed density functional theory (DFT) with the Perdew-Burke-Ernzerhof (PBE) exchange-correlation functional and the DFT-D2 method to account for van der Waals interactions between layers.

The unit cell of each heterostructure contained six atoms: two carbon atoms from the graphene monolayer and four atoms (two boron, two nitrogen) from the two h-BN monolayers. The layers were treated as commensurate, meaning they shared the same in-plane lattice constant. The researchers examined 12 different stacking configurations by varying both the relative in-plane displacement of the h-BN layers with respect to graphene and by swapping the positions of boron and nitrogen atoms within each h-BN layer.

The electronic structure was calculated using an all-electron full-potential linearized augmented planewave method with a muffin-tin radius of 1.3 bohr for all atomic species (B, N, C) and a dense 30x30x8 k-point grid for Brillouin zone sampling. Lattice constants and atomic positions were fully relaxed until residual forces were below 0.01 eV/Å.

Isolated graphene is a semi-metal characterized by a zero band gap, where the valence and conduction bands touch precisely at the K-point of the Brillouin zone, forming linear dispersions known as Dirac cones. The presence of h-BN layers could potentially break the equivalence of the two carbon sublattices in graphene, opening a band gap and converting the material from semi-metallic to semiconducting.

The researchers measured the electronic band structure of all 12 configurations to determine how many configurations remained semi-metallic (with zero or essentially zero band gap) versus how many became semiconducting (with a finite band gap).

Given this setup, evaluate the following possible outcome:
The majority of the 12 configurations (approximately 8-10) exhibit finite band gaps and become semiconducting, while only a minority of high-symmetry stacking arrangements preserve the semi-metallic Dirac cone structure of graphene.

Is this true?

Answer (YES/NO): NO